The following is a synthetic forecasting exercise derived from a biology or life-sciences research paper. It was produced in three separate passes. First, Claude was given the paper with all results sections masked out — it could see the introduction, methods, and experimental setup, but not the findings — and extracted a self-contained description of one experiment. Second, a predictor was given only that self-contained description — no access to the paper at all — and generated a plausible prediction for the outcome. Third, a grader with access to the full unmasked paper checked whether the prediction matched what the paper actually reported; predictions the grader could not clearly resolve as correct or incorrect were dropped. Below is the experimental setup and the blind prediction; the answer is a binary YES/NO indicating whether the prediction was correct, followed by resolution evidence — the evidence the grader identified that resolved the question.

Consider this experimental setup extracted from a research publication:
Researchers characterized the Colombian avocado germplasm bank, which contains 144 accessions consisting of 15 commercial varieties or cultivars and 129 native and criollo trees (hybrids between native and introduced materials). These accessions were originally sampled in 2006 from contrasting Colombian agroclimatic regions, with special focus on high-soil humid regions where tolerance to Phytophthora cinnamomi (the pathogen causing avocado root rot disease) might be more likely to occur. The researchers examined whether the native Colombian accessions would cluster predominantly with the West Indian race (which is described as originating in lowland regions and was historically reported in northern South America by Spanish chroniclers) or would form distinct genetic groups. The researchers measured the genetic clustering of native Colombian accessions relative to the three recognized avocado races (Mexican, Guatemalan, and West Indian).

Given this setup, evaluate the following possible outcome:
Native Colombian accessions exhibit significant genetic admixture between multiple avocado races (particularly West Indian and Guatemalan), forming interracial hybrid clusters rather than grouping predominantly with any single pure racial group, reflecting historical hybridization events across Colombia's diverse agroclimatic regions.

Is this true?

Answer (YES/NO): NO